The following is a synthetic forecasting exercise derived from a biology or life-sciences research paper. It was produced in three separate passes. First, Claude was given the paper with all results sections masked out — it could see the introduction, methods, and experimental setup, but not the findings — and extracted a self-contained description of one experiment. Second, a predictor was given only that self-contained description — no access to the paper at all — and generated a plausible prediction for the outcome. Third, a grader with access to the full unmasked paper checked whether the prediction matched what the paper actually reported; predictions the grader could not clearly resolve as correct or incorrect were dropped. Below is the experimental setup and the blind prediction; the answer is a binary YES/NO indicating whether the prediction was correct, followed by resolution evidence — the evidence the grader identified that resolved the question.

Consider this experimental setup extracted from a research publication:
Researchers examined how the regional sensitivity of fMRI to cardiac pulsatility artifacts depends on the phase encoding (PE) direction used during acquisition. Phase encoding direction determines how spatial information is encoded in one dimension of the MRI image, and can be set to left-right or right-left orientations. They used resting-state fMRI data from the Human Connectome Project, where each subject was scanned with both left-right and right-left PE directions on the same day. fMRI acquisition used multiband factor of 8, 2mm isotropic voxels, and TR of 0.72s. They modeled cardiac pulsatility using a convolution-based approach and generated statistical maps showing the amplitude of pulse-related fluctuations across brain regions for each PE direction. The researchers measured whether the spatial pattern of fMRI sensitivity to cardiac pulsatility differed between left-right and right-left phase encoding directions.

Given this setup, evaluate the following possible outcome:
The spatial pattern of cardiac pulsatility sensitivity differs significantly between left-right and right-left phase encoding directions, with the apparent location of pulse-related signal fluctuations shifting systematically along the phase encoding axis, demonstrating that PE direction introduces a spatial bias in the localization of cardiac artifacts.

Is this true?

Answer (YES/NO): YES